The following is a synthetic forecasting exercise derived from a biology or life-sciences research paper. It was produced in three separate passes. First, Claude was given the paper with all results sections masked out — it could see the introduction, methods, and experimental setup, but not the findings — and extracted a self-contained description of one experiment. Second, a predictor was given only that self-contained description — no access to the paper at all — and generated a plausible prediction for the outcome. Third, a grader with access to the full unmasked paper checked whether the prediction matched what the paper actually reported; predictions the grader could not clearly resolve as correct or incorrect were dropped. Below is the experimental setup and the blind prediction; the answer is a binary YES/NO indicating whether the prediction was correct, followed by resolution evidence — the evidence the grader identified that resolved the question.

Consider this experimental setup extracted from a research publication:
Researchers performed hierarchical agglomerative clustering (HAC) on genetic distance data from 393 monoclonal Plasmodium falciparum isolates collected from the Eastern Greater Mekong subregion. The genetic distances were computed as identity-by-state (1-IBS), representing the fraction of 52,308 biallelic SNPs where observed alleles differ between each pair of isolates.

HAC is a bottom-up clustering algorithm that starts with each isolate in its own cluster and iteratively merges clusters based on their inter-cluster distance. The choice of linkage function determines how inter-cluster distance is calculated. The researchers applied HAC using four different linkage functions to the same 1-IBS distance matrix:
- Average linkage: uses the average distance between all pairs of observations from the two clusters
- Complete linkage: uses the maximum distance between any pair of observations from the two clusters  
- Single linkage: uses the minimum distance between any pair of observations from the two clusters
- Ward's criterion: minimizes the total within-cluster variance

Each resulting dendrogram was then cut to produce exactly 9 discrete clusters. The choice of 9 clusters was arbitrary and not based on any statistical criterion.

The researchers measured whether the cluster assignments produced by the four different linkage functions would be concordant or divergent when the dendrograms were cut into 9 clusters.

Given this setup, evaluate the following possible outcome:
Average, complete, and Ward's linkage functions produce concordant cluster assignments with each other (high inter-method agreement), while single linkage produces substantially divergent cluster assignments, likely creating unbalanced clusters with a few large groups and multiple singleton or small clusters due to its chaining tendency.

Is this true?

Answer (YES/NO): NO